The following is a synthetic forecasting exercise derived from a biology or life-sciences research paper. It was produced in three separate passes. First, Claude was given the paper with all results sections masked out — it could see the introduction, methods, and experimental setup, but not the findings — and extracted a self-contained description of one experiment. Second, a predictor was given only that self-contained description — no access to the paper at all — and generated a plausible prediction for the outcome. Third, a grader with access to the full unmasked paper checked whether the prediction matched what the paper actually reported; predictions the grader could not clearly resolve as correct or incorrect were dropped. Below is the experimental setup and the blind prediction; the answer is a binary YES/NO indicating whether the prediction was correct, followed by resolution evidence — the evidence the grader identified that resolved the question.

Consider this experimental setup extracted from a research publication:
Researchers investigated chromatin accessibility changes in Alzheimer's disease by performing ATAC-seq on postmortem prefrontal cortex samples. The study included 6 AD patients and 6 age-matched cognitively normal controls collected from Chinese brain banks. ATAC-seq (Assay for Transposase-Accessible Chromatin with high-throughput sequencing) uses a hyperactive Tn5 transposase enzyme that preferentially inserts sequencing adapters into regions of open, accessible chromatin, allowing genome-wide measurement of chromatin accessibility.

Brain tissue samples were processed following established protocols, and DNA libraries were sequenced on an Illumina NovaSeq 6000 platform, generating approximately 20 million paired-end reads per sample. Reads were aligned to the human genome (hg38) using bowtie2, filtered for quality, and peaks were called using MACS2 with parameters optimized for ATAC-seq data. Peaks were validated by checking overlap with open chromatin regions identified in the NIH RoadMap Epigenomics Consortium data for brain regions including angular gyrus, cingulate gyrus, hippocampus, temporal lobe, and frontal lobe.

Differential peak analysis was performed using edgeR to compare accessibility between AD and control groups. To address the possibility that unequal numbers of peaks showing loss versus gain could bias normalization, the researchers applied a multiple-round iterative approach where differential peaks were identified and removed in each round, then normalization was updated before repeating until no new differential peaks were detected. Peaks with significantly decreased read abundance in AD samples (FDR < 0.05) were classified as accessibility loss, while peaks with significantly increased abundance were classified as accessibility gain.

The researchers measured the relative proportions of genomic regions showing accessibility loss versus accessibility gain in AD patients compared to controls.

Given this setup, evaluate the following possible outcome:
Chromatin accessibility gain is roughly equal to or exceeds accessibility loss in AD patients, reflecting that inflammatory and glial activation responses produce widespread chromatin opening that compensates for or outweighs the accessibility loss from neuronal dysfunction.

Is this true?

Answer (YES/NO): NO